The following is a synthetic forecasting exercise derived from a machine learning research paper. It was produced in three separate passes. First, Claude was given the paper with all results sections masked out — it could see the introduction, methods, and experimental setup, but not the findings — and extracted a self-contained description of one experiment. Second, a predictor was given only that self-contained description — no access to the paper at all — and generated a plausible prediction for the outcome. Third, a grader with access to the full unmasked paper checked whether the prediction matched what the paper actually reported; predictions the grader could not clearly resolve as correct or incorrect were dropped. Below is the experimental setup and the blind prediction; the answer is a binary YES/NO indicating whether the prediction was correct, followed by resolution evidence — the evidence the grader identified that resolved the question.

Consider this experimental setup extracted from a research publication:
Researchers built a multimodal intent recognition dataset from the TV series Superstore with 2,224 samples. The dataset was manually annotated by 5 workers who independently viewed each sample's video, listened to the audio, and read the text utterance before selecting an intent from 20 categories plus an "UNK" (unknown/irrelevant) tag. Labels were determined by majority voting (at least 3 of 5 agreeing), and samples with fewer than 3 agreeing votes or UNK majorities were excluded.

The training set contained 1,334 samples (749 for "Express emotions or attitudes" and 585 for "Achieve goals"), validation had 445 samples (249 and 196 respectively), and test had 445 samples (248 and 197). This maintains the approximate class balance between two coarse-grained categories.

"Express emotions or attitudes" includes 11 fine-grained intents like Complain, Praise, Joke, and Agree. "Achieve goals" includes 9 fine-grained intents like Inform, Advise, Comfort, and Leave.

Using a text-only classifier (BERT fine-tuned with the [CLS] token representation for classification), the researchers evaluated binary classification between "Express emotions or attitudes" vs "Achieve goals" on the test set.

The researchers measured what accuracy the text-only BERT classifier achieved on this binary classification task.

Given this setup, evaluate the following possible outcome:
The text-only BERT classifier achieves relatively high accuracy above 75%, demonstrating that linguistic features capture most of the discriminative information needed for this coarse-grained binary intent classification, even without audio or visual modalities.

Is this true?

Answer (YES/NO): YES